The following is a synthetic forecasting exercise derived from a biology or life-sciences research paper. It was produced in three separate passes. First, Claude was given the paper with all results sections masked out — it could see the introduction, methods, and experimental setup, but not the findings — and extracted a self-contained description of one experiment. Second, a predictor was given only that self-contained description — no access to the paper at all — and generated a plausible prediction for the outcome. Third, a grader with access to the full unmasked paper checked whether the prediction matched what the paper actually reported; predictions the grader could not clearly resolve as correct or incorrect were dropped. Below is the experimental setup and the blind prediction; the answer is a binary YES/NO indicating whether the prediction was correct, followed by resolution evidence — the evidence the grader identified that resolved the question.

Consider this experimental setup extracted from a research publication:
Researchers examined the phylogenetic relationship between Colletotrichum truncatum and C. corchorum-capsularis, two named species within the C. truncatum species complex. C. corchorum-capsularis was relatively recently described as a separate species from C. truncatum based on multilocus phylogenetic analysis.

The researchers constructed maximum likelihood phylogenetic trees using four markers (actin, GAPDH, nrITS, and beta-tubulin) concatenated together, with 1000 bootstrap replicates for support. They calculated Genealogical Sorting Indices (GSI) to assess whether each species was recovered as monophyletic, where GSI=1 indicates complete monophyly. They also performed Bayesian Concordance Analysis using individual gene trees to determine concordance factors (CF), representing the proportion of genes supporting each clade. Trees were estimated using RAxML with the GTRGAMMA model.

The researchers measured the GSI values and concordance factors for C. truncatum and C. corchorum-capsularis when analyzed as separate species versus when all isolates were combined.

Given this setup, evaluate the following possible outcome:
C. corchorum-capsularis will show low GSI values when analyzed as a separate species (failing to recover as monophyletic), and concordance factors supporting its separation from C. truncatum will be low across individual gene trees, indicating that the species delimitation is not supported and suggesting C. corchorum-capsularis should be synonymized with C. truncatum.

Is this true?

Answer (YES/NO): YES